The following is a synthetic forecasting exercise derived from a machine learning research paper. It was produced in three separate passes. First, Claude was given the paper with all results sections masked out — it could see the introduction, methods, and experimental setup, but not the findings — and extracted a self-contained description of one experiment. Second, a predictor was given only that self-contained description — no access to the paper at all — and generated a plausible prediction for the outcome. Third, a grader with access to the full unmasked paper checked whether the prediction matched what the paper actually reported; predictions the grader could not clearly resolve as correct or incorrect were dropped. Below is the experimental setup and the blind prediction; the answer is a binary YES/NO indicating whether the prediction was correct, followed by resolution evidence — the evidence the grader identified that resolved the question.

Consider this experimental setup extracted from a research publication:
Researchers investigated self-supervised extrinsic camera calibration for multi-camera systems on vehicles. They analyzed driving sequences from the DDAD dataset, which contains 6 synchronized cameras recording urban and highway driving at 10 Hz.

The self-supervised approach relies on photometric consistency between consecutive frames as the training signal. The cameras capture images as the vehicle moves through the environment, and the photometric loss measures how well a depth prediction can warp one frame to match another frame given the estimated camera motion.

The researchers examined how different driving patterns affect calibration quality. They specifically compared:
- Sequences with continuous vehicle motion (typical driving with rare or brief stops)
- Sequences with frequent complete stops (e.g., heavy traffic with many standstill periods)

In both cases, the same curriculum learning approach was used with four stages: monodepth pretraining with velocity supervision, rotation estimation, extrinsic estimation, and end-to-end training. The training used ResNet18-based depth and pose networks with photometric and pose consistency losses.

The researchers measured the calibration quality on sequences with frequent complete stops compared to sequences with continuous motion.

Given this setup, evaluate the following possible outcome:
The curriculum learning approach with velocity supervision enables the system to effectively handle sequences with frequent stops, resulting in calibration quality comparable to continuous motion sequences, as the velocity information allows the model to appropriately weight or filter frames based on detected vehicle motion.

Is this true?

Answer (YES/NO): NO